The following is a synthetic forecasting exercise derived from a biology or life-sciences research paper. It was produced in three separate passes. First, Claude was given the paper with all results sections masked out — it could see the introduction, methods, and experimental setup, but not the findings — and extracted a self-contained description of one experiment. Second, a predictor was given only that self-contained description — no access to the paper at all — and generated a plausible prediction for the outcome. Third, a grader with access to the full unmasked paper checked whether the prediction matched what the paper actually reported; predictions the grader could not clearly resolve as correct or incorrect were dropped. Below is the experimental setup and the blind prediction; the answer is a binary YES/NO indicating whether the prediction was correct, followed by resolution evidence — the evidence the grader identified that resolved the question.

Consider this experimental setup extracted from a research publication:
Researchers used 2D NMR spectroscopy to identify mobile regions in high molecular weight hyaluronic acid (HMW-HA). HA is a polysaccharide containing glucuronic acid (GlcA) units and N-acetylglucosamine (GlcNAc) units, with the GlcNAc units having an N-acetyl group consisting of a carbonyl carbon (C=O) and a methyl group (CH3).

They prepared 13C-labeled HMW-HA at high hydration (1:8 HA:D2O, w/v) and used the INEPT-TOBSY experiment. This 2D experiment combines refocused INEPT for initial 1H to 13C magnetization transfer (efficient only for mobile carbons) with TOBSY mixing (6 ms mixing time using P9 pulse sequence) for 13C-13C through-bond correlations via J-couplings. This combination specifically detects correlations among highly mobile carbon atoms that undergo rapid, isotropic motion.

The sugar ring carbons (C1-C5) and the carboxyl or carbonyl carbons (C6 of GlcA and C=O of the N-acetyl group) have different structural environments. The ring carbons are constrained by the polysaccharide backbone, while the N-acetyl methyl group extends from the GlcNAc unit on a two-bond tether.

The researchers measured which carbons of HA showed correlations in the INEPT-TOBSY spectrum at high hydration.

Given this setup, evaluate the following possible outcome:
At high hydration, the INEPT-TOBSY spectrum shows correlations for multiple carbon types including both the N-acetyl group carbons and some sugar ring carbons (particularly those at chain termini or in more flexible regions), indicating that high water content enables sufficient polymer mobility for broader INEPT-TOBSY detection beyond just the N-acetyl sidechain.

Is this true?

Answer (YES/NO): YES